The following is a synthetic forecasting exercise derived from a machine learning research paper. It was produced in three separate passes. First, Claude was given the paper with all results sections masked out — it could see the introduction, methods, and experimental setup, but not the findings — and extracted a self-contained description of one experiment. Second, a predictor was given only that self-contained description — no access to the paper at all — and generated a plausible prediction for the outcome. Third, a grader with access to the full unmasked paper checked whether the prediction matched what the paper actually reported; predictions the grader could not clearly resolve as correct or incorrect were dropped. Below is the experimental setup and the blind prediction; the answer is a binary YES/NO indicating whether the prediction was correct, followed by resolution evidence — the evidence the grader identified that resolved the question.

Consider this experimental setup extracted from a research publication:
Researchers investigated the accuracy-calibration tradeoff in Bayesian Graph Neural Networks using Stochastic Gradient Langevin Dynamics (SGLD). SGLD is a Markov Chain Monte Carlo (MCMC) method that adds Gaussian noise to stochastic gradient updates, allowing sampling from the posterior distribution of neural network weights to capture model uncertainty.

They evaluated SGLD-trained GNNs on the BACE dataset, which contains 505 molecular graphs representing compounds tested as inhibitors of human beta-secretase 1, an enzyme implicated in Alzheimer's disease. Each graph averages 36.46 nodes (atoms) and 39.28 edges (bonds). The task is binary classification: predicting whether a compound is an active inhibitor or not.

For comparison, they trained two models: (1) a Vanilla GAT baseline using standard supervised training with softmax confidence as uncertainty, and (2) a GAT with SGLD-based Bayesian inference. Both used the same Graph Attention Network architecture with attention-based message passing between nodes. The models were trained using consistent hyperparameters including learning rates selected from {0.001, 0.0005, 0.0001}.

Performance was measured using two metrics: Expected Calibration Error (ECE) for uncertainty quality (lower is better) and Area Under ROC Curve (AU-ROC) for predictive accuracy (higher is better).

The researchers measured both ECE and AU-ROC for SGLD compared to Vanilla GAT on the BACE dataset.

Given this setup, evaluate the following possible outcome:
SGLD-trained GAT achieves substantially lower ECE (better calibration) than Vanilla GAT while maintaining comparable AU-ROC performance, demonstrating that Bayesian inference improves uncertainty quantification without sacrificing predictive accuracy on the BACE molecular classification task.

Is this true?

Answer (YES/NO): NO